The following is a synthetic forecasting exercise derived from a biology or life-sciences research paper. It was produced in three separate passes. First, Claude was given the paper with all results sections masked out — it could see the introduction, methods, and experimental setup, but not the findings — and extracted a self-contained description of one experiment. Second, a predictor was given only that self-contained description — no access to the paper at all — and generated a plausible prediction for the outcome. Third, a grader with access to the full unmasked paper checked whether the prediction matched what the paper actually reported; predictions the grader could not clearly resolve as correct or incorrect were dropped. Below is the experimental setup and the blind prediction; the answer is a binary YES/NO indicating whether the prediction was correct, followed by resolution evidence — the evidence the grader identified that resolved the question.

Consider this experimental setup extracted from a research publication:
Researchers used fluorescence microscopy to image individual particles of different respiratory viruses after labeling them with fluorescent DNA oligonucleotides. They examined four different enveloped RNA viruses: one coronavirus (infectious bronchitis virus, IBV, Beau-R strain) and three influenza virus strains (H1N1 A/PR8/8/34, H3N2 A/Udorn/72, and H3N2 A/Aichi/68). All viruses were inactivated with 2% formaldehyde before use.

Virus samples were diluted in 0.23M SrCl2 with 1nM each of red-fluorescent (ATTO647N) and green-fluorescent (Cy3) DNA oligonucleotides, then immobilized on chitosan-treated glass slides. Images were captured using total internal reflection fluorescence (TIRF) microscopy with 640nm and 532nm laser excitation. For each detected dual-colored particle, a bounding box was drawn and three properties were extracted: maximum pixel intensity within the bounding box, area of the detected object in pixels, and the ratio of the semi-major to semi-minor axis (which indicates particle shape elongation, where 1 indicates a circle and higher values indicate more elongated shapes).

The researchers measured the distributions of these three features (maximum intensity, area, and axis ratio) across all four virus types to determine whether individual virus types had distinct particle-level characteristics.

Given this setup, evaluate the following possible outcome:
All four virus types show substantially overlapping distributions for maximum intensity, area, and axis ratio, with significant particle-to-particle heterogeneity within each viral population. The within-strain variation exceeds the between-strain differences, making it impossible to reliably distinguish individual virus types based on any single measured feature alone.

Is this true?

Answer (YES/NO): YES